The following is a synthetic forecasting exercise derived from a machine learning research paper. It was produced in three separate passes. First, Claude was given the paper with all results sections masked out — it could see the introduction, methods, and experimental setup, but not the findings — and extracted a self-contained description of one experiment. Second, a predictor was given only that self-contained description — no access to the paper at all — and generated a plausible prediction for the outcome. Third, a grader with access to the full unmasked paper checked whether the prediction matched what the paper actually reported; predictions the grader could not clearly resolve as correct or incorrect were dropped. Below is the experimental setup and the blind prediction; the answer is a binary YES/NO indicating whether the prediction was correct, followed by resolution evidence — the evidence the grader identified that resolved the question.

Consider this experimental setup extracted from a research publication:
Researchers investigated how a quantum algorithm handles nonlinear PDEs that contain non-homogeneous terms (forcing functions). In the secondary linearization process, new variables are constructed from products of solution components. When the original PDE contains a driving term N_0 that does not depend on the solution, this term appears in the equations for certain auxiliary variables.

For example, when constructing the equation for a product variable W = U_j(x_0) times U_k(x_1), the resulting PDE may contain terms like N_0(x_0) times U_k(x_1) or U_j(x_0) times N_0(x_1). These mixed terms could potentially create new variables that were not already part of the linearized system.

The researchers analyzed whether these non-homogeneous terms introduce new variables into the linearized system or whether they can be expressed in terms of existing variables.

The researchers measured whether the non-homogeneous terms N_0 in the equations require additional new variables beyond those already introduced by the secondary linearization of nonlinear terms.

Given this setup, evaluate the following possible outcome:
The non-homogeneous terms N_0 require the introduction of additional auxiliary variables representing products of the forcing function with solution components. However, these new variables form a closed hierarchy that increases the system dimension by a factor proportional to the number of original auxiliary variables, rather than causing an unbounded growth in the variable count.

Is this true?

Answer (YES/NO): NO